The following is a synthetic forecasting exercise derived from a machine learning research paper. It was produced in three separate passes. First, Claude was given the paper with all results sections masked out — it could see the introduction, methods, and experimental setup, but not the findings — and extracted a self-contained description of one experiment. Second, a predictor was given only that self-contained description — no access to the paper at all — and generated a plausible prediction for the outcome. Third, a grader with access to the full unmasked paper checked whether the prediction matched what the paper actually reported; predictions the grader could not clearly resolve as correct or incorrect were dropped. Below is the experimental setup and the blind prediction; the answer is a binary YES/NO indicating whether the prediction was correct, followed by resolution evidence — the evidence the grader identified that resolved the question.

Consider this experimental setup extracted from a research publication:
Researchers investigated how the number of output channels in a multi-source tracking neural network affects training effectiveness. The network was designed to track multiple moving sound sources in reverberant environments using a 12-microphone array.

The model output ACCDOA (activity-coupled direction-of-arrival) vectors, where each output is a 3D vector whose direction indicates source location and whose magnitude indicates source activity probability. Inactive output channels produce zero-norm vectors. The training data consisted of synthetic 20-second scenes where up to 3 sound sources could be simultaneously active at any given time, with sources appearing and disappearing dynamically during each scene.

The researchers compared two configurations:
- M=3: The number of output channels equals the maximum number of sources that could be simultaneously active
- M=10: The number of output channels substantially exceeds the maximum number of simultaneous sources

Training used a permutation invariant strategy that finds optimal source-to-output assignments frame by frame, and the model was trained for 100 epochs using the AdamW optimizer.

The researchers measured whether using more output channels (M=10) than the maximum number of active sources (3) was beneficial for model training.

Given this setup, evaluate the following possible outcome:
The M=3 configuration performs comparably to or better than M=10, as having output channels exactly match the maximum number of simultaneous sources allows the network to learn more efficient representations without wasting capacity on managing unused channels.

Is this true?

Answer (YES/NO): NO